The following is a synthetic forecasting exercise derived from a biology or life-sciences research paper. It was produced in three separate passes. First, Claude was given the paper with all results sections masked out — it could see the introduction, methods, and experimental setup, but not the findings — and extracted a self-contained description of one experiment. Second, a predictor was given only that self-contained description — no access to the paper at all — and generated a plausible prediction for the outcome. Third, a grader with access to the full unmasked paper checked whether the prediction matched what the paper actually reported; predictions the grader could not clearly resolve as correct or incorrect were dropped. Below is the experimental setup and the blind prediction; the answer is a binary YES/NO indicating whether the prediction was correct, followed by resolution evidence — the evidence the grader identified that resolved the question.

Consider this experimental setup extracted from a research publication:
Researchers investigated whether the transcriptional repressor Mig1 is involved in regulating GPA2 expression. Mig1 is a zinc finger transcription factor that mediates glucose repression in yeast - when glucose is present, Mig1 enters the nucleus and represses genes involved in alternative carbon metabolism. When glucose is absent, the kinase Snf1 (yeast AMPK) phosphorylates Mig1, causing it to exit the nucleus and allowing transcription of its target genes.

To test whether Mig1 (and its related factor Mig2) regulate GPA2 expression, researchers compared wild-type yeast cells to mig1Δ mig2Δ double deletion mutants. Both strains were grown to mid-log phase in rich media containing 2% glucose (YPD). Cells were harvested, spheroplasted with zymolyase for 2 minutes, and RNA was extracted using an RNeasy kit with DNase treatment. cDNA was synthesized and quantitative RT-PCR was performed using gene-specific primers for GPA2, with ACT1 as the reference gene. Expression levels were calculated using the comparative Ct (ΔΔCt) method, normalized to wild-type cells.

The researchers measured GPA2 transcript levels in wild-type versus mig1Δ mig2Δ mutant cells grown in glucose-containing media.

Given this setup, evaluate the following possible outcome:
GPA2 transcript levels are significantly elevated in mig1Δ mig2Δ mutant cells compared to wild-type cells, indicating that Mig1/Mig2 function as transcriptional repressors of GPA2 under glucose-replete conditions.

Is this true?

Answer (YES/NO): YES